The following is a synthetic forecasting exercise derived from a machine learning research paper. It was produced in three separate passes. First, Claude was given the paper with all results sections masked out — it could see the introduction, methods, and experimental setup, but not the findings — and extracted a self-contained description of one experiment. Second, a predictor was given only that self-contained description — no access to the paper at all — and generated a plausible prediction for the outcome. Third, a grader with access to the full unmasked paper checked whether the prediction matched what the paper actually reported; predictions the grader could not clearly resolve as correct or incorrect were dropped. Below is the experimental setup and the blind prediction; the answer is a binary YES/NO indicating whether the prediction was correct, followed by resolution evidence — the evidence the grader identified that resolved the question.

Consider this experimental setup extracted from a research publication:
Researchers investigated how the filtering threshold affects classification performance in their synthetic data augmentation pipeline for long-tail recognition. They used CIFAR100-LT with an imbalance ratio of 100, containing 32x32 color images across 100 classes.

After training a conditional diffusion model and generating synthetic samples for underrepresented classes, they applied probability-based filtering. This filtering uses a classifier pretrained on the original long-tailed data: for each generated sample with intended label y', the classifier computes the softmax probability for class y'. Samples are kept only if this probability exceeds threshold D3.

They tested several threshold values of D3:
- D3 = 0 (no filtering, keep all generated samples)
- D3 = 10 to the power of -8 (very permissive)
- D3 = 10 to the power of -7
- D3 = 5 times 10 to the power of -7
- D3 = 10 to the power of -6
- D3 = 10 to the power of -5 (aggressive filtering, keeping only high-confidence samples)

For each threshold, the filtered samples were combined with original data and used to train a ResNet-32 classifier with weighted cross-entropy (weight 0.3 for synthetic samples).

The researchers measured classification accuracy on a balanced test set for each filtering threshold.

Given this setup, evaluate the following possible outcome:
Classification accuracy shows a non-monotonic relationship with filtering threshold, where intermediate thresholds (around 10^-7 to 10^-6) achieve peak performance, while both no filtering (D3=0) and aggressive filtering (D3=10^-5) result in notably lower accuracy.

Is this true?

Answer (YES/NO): YES